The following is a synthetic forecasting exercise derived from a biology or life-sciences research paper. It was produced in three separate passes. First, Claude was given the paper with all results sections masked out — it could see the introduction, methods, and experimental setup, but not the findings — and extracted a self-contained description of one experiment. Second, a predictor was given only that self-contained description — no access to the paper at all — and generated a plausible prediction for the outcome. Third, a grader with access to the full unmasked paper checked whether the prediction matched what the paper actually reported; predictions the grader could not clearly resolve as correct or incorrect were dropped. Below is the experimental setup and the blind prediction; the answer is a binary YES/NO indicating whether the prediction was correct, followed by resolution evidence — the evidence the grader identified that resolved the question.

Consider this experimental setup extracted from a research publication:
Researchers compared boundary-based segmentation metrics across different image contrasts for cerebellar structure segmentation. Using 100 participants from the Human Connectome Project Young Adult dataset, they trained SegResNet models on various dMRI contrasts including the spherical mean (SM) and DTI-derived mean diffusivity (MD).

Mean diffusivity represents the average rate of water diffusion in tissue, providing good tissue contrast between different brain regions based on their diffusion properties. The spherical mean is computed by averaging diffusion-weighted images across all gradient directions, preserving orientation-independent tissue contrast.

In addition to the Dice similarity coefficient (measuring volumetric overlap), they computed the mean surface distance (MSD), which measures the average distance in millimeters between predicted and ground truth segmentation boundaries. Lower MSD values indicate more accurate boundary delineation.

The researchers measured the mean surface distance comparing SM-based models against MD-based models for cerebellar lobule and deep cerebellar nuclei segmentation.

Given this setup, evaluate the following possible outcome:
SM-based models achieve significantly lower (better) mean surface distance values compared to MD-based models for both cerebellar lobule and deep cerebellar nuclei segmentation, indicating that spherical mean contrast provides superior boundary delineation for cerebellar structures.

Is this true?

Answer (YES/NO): NO